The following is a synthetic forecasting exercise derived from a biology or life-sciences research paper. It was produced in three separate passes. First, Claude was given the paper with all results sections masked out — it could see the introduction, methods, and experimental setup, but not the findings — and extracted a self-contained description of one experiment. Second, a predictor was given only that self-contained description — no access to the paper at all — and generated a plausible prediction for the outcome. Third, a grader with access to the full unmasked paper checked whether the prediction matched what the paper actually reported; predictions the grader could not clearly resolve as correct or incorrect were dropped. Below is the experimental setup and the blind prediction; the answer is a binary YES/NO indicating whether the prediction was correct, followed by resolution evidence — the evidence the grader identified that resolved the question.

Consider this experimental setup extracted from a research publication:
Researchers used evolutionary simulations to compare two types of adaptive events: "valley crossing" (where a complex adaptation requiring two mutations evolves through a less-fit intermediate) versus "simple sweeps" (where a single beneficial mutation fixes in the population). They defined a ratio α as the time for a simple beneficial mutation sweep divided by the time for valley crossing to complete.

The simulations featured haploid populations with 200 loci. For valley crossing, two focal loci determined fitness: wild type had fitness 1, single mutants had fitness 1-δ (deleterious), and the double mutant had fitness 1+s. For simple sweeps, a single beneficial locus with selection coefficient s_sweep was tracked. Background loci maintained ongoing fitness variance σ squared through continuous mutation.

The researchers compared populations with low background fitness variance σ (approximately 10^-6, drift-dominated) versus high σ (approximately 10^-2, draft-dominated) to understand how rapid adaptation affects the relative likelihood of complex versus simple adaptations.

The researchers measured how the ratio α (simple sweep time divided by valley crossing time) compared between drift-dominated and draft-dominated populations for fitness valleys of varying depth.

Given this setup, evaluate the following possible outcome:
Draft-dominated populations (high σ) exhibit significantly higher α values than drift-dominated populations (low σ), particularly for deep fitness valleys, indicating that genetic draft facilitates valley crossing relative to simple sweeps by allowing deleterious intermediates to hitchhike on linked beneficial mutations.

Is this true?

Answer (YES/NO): NO